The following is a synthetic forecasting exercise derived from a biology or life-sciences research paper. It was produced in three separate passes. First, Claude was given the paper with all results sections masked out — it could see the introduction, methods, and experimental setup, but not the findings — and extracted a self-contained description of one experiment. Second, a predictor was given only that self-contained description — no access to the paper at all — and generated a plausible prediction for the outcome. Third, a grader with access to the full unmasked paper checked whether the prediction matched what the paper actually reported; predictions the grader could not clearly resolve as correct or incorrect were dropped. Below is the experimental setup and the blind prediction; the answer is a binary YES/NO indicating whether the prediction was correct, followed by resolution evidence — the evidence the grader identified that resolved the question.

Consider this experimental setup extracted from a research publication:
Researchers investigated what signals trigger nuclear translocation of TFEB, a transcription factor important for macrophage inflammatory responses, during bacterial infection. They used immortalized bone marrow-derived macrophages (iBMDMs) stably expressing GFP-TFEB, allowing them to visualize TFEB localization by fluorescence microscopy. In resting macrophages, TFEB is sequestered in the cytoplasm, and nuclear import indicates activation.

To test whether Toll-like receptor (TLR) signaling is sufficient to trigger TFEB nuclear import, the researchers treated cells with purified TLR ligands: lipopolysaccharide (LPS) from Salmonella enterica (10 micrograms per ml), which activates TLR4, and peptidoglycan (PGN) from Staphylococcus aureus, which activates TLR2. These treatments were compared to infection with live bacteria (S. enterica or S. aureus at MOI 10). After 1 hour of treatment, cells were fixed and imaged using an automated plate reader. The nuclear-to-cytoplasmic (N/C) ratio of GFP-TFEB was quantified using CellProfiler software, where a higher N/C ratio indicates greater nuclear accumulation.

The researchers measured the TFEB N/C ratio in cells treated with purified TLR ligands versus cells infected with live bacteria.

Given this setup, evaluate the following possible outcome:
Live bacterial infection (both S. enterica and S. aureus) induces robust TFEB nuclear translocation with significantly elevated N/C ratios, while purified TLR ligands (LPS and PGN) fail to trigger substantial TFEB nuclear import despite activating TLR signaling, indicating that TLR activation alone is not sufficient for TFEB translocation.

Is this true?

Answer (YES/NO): NO